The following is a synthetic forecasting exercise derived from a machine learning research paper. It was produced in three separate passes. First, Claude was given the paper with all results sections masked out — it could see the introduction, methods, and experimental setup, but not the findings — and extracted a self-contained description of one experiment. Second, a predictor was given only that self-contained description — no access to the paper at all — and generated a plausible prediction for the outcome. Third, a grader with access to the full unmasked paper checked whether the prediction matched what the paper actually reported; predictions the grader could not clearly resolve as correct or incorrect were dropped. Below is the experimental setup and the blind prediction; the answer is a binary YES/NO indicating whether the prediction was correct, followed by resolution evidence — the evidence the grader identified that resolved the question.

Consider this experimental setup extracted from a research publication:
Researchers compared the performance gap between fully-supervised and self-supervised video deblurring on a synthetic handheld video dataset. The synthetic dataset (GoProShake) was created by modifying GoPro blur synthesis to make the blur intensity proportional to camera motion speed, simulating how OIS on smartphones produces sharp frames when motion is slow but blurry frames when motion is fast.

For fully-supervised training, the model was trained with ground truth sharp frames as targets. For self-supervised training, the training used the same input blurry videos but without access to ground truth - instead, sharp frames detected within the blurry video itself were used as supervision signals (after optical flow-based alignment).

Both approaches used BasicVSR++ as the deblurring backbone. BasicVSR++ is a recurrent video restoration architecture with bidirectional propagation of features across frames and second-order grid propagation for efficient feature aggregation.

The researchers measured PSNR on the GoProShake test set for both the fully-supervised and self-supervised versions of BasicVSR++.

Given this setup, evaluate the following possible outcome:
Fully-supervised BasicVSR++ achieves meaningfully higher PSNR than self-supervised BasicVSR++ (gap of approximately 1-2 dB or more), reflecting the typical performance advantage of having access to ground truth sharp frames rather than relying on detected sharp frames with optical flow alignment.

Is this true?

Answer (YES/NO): NO